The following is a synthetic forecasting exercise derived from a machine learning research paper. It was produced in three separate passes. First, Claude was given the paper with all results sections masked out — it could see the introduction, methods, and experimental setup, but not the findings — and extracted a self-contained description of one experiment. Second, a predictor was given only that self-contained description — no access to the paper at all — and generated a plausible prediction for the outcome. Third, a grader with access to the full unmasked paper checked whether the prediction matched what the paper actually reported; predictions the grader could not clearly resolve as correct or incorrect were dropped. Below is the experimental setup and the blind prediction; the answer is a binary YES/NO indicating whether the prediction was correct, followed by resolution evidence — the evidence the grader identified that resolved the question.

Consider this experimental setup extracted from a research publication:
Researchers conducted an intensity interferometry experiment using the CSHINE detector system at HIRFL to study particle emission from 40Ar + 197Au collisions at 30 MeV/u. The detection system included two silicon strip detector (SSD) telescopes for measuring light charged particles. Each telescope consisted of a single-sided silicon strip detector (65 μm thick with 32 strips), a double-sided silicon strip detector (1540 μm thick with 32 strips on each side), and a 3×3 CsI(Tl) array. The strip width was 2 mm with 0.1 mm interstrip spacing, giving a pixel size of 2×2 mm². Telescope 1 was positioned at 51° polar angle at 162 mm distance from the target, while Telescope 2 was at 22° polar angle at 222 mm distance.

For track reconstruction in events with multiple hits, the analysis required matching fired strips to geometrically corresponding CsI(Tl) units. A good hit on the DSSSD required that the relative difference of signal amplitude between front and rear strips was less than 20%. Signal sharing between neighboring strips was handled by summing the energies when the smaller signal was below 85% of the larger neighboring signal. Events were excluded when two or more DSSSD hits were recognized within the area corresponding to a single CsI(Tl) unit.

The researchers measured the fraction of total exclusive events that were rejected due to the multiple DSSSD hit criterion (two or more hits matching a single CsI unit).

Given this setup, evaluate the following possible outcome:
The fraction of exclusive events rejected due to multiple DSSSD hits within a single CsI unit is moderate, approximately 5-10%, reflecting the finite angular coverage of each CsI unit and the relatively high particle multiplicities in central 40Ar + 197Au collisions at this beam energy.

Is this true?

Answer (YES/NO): YES